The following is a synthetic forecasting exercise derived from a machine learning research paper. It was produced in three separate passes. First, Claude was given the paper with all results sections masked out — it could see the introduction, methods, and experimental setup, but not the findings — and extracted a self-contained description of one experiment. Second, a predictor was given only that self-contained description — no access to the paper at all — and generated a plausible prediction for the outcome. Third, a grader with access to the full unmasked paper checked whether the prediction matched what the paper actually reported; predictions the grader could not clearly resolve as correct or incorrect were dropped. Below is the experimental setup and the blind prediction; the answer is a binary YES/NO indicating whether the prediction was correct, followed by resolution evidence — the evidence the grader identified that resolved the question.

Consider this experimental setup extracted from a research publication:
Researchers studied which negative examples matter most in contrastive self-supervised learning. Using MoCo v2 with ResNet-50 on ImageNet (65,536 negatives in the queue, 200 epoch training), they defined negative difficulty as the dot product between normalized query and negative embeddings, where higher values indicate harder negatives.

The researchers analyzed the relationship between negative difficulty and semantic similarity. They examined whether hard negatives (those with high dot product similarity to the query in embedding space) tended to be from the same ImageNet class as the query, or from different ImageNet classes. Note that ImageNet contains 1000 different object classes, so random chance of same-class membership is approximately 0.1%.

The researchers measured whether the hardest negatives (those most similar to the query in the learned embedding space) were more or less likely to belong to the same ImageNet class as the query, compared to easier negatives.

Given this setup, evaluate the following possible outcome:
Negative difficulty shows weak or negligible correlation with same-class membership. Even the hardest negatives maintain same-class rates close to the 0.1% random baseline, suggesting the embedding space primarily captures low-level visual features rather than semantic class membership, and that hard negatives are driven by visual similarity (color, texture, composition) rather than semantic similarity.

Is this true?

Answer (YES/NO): NO